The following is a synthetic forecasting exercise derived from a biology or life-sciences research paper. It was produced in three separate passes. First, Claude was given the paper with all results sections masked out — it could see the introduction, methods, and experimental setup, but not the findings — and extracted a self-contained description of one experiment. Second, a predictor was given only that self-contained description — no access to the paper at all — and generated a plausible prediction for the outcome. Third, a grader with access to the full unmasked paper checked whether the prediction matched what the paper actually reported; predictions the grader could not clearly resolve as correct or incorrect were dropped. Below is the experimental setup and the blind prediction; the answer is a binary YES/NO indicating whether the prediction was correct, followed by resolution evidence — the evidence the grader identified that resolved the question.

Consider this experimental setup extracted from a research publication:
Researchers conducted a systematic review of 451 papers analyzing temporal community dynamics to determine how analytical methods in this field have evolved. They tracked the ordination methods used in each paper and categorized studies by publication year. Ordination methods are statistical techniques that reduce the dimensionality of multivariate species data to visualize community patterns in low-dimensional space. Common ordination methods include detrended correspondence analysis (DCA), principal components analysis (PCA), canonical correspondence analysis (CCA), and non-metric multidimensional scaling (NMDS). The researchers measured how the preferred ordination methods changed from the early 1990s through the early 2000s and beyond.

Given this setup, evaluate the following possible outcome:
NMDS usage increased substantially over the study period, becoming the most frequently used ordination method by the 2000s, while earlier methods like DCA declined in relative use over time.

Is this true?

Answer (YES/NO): YES